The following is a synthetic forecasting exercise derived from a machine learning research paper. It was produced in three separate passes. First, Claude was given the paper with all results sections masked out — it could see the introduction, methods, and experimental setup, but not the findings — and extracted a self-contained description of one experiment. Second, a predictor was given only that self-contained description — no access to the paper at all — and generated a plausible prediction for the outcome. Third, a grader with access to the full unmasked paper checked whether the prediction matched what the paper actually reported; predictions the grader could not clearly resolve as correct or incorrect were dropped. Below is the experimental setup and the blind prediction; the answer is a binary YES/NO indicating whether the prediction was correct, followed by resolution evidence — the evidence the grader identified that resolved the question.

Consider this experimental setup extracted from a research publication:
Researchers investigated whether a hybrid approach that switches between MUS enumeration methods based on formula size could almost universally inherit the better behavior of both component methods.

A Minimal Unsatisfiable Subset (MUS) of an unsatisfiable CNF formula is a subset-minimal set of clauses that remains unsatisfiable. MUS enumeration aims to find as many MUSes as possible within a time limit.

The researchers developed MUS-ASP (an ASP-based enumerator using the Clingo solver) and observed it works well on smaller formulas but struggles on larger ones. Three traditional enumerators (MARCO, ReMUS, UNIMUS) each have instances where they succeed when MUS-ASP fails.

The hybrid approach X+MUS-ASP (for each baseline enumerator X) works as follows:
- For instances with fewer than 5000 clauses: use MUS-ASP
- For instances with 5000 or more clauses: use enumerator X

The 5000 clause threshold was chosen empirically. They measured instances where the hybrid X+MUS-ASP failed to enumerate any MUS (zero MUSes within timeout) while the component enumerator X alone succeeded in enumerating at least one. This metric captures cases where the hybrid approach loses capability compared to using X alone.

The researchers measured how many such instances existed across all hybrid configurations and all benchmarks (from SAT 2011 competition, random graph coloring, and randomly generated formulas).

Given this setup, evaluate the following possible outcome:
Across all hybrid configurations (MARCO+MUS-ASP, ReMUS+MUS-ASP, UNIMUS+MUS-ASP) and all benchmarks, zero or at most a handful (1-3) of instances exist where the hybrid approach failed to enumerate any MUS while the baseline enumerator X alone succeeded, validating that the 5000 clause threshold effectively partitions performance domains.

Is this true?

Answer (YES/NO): YES